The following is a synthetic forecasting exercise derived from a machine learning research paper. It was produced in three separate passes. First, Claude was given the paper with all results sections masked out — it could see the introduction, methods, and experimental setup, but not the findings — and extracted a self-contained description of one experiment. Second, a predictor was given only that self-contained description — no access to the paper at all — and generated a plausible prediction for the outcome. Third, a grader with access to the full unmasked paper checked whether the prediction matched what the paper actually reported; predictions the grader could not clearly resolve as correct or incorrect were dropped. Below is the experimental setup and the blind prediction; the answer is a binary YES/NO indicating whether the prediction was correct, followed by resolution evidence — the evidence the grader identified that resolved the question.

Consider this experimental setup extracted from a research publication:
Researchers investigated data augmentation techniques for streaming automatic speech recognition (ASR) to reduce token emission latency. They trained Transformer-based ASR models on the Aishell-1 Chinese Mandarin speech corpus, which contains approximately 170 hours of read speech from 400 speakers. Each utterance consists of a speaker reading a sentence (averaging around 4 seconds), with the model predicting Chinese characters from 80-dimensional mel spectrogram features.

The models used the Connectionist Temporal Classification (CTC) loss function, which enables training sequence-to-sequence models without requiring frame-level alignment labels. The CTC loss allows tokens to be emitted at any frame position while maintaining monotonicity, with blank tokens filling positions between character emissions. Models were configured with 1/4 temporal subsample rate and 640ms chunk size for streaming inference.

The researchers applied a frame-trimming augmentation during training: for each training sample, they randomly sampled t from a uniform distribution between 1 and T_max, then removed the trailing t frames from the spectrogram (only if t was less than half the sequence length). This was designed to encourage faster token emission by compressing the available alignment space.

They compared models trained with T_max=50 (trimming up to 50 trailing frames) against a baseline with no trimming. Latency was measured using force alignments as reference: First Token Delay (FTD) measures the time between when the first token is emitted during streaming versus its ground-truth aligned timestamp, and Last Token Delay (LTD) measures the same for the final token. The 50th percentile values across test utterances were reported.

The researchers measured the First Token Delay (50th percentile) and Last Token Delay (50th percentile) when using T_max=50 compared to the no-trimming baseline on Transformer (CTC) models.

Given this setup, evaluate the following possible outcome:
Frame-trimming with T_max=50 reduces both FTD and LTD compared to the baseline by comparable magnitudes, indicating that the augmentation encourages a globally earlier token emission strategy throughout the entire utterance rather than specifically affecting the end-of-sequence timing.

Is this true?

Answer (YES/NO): NO